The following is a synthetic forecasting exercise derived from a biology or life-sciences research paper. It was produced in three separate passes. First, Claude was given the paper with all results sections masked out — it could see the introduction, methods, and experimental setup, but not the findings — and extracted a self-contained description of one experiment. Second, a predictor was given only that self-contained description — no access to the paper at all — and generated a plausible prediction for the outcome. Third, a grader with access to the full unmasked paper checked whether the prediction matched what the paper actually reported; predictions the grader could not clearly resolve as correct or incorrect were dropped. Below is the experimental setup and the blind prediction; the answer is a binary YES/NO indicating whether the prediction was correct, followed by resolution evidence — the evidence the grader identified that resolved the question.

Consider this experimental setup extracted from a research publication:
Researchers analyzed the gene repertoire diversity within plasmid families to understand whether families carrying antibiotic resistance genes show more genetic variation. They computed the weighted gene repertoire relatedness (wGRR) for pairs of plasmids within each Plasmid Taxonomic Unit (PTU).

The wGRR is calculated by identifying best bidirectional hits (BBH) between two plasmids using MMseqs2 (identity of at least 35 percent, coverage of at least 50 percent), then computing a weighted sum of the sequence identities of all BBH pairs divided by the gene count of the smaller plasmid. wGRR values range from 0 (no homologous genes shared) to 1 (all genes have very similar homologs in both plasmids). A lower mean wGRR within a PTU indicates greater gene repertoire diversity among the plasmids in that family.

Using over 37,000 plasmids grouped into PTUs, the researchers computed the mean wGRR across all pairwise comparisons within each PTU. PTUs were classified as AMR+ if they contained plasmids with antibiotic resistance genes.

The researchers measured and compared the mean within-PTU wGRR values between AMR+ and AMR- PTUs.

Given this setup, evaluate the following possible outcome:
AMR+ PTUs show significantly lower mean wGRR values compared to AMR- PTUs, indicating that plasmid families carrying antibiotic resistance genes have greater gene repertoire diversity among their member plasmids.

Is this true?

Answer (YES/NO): YES